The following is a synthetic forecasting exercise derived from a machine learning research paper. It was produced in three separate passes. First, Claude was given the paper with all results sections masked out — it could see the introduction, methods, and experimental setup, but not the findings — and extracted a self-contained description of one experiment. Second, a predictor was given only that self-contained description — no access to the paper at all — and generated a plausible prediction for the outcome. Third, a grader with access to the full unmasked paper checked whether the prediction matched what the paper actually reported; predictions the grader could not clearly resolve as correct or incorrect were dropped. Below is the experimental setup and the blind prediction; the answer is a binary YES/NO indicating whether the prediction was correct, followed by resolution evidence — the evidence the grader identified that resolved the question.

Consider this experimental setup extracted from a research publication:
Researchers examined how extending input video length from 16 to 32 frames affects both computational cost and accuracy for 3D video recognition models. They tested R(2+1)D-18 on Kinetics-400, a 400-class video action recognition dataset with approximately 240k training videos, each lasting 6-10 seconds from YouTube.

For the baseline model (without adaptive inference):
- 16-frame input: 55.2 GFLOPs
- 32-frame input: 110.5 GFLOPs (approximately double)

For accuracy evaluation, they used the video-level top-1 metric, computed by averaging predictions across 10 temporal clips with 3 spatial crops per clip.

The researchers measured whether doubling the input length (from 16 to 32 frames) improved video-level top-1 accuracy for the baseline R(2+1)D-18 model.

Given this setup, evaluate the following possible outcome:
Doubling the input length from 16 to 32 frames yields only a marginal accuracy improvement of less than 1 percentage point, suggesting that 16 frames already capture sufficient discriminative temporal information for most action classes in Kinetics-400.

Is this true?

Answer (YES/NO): NO